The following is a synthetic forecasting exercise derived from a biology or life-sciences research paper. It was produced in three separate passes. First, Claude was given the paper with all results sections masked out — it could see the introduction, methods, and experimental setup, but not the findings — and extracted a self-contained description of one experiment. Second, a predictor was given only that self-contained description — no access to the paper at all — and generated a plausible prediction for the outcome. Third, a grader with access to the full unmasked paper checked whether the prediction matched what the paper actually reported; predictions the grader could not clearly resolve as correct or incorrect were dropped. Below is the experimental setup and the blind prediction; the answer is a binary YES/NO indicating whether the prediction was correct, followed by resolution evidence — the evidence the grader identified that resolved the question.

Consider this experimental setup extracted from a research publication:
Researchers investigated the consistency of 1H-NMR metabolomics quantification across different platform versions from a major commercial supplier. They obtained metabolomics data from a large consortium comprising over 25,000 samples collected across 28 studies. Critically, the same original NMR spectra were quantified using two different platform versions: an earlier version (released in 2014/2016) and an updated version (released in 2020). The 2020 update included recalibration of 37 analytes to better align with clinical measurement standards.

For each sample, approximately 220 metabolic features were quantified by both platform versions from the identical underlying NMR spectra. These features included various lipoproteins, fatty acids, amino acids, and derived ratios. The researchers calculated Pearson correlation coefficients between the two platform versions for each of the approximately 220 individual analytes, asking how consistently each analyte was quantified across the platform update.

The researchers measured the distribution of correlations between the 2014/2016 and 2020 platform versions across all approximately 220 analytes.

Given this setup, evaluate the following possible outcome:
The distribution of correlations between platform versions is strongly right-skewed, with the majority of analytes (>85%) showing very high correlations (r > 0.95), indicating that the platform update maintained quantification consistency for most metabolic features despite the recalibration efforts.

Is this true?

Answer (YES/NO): NO